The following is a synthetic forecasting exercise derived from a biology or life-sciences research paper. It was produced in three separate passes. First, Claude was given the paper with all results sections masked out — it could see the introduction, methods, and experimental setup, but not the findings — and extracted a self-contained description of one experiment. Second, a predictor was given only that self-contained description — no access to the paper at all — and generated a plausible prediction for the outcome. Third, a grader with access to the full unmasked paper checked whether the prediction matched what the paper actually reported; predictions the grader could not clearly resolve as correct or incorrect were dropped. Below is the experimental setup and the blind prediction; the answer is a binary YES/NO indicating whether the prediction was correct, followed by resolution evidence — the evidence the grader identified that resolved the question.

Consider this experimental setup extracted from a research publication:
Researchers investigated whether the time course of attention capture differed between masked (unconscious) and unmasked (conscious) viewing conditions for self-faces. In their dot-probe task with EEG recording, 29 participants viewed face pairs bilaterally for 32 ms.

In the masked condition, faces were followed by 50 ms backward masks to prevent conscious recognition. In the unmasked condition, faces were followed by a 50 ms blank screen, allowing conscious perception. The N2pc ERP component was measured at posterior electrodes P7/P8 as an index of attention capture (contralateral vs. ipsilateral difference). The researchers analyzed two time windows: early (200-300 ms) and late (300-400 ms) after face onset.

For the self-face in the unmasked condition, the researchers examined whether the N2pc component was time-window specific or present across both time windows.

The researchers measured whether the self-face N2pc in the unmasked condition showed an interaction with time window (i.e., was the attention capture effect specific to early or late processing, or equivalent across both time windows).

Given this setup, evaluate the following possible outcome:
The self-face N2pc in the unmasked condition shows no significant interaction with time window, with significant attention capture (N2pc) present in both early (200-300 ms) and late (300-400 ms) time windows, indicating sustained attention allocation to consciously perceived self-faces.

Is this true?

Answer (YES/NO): YES